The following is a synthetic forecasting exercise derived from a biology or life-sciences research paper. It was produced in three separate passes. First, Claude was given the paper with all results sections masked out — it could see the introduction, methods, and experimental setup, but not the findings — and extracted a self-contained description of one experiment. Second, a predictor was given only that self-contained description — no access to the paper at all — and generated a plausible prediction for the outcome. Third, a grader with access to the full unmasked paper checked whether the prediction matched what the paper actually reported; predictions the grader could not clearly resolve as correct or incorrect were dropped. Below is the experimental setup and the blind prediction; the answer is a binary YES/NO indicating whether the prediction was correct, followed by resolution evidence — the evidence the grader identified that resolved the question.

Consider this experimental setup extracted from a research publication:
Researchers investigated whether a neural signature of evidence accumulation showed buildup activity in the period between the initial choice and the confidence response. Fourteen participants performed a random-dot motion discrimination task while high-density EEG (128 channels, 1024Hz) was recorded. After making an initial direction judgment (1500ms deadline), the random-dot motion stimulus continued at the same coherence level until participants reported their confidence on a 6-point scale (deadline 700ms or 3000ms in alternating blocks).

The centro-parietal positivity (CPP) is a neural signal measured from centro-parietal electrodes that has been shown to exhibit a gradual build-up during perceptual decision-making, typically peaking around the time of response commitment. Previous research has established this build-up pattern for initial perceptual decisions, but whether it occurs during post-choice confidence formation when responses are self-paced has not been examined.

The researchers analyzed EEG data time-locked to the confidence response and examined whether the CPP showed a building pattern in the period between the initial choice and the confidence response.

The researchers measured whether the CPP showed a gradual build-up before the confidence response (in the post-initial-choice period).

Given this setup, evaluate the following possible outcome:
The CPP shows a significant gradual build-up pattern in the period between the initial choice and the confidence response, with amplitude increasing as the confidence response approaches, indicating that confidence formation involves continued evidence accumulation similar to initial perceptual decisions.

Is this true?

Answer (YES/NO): NO